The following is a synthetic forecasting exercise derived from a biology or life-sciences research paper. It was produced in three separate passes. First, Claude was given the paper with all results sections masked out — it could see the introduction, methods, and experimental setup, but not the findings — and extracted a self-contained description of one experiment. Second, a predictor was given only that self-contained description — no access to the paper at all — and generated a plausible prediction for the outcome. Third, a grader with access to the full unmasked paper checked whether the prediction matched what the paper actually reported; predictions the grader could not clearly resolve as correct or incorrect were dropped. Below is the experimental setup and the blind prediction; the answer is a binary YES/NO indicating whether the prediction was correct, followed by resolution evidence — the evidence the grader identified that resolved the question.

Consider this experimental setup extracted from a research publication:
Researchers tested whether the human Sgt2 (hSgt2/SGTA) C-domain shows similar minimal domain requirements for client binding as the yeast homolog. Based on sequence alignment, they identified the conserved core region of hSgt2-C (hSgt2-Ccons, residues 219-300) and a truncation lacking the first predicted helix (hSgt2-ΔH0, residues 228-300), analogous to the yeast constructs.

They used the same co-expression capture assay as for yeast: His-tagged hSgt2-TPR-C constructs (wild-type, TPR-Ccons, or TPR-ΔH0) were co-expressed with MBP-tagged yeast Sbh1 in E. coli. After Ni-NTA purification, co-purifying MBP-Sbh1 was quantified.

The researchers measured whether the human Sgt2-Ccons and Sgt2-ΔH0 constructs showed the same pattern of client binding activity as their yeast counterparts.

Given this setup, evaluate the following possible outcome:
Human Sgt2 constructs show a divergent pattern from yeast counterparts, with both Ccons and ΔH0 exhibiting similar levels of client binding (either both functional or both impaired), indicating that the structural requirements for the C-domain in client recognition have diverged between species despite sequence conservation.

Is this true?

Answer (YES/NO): YES